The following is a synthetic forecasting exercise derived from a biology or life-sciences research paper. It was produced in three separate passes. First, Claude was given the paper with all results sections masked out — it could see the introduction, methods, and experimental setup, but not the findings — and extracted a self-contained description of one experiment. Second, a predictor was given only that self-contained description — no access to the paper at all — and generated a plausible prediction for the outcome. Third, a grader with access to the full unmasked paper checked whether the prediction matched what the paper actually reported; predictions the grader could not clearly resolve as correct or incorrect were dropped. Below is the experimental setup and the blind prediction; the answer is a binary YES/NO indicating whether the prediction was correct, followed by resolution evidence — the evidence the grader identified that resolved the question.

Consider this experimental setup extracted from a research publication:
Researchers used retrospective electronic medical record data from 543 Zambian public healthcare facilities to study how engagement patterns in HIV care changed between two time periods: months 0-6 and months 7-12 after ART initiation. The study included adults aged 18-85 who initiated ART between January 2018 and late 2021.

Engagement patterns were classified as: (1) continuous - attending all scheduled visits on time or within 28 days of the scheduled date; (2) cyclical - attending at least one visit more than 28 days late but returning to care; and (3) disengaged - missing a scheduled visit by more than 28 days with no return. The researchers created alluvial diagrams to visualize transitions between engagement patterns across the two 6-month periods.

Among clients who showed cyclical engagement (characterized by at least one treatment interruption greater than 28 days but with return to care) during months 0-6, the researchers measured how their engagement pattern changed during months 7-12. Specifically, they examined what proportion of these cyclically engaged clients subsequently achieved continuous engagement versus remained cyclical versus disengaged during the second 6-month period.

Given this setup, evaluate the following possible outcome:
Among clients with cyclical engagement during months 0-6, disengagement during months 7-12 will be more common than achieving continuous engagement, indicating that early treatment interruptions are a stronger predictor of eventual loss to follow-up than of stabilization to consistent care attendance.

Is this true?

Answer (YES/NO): NO